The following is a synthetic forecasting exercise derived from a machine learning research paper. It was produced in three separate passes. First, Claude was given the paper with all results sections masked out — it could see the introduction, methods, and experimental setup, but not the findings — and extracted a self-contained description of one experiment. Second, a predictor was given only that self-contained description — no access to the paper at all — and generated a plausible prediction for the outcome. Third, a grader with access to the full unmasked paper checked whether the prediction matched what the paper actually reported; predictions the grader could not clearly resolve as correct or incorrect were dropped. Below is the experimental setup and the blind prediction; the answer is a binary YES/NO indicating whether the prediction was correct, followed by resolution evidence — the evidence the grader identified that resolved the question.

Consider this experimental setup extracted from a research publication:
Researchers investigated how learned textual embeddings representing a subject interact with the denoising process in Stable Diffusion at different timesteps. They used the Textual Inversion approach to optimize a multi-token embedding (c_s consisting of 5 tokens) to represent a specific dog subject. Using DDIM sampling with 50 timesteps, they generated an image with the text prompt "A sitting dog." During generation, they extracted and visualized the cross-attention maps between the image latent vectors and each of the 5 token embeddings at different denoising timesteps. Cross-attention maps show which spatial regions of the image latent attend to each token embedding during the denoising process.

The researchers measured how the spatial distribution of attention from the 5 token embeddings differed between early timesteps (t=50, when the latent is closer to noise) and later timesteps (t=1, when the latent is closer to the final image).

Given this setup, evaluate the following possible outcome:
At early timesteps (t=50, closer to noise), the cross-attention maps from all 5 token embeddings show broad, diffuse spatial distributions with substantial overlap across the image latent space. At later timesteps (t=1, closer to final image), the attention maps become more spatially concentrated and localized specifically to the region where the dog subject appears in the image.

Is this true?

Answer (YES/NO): YES